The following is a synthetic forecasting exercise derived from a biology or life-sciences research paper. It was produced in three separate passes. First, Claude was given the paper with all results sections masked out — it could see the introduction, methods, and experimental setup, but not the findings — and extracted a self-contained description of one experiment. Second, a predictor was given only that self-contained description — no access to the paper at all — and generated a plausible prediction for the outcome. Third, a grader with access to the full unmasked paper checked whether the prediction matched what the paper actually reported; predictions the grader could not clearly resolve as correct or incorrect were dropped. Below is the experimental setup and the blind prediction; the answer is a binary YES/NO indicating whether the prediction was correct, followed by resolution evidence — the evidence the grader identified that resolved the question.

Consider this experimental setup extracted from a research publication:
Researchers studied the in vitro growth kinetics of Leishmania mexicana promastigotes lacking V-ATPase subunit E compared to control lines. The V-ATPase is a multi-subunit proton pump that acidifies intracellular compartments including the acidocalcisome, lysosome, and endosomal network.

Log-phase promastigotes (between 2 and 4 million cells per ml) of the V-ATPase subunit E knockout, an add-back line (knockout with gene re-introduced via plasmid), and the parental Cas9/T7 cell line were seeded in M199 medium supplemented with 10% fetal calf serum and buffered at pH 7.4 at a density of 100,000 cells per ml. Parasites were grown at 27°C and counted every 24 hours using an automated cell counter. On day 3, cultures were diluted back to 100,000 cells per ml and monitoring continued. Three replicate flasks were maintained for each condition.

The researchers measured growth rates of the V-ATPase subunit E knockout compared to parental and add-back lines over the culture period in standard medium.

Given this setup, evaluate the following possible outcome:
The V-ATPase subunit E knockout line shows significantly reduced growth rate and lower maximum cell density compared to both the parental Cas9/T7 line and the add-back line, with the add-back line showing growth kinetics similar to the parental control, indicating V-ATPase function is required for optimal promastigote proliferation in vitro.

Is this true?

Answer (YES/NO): NO